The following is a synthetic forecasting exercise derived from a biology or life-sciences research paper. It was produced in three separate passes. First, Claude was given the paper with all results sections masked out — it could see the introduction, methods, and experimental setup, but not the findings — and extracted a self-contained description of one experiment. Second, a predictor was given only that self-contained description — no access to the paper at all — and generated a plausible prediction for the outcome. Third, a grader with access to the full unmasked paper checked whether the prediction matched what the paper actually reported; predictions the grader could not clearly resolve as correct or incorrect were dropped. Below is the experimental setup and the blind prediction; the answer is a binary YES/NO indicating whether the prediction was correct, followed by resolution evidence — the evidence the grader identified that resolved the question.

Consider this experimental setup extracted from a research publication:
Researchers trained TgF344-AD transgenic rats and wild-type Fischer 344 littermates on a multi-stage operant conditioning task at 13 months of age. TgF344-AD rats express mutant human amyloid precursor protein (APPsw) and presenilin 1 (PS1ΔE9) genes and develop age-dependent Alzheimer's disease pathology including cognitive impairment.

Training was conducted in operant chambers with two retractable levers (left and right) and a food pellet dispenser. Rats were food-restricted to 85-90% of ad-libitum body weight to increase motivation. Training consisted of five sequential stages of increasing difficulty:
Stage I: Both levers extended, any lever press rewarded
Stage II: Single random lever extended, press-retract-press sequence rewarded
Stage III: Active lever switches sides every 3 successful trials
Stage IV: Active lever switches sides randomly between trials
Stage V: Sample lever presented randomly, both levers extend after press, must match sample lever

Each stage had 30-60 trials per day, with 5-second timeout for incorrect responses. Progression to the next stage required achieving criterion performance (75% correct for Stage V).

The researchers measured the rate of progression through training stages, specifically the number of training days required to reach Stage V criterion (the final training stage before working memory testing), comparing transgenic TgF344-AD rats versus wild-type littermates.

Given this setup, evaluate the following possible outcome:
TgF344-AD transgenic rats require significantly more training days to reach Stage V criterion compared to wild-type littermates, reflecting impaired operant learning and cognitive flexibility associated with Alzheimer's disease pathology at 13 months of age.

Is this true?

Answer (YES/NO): NO